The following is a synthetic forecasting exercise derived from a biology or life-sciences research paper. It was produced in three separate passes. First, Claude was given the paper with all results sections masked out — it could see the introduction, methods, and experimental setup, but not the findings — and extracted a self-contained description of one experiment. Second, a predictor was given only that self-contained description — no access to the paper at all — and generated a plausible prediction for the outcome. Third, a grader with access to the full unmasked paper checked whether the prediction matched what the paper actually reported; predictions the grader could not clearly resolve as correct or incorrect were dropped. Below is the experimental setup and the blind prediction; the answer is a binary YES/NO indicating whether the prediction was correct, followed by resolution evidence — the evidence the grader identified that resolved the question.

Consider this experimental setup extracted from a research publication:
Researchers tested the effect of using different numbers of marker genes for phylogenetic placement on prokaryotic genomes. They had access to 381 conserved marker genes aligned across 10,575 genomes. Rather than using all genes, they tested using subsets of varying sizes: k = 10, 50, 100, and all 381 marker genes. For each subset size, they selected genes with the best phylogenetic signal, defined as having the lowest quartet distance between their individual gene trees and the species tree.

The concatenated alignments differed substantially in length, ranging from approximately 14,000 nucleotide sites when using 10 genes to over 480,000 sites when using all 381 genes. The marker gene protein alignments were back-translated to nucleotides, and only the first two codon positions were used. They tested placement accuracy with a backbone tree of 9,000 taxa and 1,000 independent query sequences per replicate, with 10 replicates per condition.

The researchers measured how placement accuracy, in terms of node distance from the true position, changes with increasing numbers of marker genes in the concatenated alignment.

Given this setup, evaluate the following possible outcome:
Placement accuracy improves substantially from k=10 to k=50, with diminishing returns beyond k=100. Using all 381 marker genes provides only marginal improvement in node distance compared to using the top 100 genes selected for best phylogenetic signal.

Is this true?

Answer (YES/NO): NO